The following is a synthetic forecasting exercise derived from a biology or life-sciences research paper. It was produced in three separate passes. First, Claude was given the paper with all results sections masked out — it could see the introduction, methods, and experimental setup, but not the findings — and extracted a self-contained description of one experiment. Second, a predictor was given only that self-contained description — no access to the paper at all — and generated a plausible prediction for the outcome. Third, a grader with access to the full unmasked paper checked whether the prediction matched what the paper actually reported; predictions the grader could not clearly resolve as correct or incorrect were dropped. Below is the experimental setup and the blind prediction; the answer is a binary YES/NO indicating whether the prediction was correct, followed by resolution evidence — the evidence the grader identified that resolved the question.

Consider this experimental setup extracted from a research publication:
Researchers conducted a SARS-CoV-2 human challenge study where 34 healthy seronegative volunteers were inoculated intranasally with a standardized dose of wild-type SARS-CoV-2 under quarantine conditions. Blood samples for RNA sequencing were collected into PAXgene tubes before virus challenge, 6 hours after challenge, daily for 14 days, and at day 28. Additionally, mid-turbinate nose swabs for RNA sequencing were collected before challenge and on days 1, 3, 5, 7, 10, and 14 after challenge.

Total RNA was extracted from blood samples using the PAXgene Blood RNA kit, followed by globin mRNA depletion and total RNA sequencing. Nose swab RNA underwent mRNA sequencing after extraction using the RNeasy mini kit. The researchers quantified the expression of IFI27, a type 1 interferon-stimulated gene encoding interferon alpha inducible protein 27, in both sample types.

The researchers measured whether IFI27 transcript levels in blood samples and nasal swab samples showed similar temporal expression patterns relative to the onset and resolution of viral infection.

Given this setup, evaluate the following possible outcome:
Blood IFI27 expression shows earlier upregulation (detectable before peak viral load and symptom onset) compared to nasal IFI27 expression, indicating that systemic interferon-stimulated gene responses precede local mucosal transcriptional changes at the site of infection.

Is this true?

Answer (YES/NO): NO